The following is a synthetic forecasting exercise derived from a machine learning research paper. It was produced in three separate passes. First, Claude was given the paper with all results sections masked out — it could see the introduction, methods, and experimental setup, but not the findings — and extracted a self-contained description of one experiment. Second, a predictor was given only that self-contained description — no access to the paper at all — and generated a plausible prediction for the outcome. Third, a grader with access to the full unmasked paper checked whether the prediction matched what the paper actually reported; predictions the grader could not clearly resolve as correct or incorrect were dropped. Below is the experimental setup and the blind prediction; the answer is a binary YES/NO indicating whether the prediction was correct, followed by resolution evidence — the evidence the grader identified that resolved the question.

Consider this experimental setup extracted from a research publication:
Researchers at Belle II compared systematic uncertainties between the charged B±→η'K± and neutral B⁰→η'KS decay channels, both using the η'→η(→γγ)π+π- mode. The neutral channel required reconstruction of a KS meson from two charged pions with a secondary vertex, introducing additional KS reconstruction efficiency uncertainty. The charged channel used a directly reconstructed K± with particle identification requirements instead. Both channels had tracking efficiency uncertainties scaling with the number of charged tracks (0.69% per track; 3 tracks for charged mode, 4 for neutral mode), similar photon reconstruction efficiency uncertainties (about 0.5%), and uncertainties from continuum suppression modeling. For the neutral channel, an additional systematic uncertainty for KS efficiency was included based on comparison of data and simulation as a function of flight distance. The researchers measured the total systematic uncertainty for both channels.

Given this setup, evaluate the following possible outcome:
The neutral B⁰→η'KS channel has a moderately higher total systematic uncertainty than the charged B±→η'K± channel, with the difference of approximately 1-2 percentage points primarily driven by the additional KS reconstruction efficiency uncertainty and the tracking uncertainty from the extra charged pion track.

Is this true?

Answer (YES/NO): NO